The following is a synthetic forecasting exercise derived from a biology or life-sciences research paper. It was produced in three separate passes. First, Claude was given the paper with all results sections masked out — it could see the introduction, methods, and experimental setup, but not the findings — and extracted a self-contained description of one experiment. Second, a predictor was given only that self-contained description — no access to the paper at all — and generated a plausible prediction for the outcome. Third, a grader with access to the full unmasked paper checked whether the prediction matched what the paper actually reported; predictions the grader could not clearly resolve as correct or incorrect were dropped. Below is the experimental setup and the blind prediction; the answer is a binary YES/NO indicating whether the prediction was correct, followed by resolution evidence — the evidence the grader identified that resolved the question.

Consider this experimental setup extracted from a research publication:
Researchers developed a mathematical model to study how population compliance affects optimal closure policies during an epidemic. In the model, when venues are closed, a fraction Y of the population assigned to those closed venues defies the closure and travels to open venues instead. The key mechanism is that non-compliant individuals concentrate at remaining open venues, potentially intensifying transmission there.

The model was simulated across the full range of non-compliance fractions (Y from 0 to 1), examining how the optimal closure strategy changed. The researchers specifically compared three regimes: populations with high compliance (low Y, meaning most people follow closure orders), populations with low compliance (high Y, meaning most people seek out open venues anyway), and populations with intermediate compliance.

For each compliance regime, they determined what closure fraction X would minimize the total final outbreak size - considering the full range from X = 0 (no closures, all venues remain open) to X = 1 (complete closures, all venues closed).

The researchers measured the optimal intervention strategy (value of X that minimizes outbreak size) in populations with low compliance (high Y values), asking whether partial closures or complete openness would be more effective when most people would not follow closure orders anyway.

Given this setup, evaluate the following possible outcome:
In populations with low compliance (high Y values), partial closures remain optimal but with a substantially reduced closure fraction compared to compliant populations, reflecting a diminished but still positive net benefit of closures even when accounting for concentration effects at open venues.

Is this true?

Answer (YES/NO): NO